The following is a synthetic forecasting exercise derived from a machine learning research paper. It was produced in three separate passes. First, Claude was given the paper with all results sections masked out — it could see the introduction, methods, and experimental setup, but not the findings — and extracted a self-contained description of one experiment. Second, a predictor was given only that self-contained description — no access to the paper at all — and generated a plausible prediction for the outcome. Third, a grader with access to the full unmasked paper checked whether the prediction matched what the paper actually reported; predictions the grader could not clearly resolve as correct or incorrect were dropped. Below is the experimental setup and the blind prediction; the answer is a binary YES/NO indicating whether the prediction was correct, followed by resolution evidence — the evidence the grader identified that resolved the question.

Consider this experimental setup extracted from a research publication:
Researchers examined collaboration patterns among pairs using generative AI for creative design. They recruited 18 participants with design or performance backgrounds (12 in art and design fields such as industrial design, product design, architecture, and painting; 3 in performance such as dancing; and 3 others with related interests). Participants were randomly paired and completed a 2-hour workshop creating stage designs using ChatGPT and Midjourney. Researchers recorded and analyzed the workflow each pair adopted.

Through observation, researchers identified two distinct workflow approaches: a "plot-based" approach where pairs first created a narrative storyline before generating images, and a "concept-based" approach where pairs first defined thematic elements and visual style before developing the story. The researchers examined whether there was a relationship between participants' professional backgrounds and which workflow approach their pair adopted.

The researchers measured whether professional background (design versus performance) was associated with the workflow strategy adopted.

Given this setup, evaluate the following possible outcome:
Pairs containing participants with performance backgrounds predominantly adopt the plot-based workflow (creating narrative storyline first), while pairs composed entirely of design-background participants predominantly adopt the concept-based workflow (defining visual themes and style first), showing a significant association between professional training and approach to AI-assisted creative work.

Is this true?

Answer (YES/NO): NO